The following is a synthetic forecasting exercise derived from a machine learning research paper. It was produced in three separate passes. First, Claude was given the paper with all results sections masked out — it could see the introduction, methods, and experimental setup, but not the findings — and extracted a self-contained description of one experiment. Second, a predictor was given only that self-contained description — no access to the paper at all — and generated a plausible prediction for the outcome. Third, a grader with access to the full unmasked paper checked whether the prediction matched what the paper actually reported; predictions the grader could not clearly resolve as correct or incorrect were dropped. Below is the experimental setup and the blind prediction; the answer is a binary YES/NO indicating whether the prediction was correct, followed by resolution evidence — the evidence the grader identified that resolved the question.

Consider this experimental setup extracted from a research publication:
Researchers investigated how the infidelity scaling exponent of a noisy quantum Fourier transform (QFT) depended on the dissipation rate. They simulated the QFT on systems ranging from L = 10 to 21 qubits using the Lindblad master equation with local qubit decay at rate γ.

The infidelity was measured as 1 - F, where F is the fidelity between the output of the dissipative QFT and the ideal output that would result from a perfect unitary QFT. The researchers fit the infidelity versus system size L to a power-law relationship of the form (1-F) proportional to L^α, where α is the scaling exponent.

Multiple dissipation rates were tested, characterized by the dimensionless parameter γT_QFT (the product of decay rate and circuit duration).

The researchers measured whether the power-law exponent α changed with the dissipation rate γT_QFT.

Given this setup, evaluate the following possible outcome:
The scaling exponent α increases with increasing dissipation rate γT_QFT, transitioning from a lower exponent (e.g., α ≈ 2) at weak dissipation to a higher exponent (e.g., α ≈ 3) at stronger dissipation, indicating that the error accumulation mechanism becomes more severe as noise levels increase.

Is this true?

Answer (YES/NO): NO